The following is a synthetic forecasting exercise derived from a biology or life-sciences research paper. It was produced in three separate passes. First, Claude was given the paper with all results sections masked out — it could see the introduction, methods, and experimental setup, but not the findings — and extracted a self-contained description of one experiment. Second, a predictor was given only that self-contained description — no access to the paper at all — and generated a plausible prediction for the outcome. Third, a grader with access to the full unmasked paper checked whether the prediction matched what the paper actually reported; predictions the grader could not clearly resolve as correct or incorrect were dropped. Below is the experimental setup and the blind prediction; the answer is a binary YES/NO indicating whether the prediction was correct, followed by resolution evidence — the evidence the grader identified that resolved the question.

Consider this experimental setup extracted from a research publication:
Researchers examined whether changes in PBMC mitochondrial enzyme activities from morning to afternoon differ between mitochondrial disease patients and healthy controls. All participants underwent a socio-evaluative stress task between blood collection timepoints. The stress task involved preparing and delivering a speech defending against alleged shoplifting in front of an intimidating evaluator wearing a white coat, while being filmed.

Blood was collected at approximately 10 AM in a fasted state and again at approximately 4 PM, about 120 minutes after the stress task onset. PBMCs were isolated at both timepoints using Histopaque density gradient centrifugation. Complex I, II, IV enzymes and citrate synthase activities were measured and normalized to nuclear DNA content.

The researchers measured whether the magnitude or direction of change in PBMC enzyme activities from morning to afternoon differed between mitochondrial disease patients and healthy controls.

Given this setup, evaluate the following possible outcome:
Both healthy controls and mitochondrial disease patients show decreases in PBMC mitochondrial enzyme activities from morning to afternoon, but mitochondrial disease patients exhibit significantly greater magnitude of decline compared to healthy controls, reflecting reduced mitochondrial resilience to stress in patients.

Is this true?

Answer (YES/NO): NO